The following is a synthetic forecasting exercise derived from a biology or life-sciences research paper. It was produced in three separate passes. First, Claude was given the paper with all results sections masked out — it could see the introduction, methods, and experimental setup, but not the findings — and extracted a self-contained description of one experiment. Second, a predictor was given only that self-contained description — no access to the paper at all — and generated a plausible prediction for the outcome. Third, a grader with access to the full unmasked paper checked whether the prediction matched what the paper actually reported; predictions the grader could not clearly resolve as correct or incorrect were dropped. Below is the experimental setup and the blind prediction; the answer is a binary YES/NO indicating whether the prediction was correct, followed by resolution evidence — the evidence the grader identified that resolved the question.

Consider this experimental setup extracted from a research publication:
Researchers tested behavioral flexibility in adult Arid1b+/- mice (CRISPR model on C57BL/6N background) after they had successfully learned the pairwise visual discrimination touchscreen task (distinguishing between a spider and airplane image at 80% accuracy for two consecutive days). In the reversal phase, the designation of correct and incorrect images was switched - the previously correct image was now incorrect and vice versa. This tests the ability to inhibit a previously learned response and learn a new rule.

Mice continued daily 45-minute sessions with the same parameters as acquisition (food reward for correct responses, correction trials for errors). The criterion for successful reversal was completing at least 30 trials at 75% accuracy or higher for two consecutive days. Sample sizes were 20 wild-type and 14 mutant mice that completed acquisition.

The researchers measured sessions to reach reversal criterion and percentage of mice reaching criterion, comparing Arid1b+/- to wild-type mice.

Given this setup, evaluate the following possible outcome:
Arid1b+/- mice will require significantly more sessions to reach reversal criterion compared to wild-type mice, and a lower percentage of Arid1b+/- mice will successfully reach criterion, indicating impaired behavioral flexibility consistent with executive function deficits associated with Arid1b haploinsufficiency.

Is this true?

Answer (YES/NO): NO